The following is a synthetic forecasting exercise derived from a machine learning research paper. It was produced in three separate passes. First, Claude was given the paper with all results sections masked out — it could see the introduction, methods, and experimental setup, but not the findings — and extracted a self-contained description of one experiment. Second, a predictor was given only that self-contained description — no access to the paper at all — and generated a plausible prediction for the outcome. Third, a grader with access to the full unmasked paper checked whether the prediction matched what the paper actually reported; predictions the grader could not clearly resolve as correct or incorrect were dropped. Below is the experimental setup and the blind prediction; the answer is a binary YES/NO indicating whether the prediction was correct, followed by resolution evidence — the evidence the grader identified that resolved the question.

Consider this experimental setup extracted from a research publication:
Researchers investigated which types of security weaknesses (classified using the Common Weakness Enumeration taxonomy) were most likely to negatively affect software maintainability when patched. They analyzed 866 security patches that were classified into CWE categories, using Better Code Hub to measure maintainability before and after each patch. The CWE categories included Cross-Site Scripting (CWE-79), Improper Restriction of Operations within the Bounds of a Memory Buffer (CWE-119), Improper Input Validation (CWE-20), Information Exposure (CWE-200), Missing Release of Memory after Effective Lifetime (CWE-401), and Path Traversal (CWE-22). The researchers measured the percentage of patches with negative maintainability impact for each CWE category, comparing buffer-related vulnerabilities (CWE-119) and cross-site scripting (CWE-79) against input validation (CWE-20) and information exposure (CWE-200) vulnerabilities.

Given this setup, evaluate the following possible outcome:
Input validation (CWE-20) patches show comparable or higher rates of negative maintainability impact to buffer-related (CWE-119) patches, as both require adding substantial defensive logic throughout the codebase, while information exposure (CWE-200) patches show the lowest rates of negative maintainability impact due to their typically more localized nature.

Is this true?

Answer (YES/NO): NO